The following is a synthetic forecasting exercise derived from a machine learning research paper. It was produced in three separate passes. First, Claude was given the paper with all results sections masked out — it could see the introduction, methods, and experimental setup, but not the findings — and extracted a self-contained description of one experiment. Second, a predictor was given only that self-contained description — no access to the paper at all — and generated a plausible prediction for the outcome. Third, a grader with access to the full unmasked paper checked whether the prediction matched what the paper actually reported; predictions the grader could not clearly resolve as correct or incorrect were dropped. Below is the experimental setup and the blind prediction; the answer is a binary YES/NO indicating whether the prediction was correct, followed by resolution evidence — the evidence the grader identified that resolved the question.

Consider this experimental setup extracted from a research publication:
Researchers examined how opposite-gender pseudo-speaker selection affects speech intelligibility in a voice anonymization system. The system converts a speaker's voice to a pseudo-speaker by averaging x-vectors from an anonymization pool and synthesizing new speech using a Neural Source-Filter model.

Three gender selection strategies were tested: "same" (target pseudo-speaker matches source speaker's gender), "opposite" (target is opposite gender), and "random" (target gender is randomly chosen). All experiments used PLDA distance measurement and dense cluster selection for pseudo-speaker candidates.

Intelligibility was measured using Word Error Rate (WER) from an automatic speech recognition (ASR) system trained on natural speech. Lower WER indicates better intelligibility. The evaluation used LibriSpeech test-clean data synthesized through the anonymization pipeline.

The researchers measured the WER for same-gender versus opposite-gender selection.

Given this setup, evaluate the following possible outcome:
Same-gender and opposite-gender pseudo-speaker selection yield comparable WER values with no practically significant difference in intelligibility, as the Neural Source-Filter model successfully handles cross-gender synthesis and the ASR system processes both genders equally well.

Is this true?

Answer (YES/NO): NO